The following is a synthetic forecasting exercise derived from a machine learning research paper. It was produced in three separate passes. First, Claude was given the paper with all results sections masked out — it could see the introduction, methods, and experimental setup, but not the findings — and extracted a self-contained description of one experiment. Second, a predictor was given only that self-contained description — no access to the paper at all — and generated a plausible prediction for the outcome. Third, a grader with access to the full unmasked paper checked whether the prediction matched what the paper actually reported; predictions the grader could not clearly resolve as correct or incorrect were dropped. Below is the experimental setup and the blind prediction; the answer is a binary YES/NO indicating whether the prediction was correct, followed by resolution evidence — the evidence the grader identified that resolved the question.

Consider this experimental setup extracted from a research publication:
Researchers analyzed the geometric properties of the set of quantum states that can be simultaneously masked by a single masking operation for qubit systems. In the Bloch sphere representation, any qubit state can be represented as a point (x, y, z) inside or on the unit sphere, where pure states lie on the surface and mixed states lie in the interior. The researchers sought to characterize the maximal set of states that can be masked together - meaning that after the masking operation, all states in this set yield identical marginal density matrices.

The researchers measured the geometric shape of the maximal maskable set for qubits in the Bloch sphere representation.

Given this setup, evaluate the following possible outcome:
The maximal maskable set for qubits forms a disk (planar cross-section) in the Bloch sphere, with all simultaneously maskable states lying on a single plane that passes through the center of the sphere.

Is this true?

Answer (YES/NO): NO